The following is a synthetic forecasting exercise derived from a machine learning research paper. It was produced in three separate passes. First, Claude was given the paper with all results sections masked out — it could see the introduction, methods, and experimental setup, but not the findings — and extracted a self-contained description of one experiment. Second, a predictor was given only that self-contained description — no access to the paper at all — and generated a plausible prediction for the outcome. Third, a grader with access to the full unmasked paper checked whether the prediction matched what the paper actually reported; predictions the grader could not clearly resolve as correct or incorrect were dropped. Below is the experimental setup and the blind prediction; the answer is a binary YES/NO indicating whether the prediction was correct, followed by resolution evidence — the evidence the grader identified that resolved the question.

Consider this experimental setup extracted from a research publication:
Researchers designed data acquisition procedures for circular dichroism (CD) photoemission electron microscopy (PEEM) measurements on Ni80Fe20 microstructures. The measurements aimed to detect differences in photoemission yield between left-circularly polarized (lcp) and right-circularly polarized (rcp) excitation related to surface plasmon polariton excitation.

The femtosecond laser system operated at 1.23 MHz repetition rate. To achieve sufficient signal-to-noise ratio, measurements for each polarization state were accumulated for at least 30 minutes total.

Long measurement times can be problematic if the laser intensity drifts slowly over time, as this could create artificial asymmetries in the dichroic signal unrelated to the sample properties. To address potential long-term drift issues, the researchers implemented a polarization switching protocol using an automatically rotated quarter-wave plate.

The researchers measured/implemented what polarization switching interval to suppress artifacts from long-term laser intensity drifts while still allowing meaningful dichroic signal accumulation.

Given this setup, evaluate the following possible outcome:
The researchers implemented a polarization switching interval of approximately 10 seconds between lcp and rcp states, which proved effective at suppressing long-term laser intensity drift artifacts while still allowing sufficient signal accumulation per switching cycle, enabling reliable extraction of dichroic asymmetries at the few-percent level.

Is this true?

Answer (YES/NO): YES